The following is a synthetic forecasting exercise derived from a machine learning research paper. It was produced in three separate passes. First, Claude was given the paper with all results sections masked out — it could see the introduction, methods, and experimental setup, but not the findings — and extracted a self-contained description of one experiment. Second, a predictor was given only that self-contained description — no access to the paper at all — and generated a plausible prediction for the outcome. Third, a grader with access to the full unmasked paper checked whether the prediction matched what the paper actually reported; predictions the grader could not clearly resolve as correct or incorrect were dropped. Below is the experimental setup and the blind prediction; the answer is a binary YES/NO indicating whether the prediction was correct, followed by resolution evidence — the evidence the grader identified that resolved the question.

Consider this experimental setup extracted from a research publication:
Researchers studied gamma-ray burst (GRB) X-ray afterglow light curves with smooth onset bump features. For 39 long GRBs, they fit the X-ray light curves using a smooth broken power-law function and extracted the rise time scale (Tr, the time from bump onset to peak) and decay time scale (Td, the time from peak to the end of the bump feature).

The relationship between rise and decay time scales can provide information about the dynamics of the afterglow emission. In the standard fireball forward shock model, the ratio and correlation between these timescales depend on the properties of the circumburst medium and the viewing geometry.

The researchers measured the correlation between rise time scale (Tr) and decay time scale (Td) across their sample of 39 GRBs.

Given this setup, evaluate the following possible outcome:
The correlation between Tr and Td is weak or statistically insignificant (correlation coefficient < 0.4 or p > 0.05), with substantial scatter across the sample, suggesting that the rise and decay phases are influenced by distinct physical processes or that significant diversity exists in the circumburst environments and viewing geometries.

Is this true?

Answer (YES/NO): NO